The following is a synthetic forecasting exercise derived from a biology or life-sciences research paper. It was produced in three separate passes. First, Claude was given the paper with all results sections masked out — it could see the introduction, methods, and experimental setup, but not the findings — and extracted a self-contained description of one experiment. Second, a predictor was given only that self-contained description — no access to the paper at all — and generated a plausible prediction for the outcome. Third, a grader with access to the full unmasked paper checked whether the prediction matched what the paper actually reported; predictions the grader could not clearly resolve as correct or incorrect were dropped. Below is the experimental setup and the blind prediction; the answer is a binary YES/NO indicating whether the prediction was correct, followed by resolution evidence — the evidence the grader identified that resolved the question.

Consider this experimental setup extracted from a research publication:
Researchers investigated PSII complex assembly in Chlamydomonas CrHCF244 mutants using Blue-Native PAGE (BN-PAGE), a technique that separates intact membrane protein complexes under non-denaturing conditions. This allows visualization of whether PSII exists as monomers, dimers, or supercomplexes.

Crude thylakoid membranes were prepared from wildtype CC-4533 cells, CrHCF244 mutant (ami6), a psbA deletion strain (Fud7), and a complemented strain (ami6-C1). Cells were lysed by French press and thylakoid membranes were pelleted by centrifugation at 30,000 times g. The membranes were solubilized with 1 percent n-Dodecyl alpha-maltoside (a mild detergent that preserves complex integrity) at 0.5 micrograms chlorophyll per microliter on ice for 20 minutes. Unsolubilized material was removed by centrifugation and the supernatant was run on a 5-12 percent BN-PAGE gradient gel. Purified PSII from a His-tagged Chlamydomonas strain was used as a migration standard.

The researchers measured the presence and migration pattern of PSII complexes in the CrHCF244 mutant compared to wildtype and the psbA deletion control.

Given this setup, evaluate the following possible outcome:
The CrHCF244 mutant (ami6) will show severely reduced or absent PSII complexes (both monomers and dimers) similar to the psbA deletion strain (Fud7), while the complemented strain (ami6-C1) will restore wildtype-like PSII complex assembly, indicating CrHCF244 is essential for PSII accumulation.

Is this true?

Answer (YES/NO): YES